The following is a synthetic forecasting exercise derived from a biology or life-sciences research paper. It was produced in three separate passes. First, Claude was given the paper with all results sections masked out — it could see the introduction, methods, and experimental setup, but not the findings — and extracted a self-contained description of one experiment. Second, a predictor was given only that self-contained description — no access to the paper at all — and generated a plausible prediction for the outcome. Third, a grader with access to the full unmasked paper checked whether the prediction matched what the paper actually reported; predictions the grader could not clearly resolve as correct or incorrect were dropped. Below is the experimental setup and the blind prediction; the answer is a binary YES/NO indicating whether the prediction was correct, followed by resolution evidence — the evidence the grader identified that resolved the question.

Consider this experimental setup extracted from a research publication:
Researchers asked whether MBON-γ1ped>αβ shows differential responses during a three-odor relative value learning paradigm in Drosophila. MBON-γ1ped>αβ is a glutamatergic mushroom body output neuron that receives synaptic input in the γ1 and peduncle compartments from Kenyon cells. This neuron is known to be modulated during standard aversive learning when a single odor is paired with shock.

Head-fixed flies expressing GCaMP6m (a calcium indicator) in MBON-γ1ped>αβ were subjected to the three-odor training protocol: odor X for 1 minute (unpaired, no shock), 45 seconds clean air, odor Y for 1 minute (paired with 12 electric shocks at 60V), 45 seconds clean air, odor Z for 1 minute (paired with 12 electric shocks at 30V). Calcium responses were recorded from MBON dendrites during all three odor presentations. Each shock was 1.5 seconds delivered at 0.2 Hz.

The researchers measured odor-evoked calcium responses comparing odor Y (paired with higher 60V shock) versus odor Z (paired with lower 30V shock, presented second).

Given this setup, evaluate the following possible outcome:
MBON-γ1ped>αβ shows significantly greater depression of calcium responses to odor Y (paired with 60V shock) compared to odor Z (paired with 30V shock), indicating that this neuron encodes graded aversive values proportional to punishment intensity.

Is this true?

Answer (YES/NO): NO